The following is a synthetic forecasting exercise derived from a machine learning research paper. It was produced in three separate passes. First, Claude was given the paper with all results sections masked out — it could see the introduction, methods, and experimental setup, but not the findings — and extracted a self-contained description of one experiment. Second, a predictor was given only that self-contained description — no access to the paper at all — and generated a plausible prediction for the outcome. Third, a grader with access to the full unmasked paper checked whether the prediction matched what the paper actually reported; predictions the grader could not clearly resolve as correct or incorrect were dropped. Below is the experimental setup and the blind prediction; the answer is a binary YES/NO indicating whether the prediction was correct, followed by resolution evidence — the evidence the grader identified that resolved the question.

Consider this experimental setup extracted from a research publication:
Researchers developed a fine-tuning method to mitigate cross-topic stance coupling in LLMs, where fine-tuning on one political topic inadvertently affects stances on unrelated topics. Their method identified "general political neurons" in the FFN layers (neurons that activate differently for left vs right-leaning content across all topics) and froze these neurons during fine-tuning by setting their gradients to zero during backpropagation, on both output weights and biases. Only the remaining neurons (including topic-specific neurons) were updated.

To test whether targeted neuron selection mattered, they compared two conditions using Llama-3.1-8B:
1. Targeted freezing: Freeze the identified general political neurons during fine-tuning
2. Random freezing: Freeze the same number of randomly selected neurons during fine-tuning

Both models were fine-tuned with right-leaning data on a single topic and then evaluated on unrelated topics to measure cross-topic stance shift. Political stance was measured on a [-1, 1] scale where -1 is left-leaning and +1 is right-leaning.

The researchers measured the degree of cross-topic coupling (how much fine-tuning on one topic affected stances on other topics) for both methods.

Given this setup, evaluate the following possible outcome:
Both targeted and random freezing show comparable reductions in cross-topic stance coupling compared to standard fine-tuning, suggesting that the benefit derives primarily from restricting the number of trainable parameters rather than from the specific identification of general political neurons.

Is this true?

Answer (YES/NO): NO